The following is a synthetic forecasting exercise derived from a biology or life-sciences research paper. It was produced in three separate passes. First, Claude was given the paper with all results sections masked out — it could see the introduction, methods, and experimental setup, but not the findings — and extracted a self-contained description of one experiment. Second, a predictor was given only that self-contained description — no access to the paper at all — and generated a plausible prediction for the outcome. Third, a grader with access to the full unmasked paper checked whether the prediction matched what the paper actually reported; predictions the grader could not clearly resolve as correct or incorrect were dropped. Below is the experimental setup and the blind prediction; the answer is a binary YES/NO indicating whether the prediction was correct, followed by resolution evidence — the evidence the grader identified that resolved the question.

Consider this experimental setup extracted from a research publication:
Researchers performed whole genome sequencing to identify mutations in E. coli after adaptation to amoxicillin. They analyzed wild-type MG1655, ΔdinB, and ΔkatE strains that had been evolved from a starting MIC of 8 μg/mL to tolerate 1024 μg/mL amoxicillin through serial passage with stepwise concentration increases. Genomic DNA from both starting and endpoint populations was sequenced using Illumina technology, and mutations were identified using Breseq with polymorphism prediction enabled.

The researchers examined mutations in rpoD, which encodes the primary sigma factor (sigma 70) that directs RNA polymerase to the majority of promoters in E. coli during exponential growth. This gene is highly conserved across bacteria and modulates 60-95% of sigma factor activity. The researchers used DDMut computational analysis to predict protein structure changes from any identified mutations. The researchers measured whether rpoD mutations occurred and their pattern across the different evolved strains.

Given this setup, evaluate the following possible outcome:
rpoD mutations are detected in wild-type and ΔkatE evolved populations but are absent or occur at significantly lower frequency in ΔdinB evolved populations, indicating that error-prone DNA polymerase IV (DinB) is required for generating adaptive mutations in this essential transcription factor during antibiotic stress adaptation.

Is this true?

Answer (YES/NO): NO